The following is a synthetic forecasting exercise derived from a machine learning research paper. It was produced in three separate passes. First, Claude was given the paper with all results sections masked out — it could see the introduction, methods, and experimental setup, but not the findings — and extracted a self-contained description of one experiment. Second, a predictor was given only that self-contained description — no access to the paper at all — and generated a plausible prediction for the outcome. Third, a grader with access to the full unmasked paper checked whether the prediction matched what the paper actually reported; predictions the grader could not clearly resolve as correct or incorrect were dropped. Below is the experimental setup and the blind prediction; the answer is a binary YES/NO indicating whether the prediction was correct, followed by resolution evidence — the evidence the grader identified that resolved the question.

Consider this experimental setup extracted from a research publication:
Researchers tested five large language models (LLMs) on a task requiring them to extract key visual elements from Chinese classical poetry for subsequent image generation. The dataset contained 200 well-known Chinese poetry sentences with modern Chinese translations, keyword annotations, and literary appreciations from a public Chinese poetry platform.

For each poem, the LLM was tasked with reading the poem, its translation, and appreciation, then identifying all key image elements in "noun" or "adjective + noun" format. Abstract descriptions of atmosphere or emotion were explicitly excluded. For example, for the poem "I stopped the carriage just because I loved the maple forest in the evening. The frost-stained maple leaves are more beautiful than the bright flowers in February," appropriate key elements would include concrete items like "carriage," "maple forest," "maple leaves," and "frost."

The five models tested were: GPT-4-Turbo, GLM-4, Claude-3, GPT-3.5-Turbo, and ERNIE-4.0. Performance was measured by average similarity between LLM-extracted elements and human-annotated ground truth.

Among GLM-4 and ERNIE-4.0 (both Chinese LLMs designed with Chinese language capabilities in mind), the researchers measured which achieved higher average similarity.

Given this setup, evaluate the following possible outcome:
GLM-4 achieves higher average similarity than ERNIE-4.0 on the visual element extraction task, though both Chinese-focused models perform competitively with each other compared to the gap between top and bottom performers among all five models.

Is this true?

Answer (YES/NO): NO